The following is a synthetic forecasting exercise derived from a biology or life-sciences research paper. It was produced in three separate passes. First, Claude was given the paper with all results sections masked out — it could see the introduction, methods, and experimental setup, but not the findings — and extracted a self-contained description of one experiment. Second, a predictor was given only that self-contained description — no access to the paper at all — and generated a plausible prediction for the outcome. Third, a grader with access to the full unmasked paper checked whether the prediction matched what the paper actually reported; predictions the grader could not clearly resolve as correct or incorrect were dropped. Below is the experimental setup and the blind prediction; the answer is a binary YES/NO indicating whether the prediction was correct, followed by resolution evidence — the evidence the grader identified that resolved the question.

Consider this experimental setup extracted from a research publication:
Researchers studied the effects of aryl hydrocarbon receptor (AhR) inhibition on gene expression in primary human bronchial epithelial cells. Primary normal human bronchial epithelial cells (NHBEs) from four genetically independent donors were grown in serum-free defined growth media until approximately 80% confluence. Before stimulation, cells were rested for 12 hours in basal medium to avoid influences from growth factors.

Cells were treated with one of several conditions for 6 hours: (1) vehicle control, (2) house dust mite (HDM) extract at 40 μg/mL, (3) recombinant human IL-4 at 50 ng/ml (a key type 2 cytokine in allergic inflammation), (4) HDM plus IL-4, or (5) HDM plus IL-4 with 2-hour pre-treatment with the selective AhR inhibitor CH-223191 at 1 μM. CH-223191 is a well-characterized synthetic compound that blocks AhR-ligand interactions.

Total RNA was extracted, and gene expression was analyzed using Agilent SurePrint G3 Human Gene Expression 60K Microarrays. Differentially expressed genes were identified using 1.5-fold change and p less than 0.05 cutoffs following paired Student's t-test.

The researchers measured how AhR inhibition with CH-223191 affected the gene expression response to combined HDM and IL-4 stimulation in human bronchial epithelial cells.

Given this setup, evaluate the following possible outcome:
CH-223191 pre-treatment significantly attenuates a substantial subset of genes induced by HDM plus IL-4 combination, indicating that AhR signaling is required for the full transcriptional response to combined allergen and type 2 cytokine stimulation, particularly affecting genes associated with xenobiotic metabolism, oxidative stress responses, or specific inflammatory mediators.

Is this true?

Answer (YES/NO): NO